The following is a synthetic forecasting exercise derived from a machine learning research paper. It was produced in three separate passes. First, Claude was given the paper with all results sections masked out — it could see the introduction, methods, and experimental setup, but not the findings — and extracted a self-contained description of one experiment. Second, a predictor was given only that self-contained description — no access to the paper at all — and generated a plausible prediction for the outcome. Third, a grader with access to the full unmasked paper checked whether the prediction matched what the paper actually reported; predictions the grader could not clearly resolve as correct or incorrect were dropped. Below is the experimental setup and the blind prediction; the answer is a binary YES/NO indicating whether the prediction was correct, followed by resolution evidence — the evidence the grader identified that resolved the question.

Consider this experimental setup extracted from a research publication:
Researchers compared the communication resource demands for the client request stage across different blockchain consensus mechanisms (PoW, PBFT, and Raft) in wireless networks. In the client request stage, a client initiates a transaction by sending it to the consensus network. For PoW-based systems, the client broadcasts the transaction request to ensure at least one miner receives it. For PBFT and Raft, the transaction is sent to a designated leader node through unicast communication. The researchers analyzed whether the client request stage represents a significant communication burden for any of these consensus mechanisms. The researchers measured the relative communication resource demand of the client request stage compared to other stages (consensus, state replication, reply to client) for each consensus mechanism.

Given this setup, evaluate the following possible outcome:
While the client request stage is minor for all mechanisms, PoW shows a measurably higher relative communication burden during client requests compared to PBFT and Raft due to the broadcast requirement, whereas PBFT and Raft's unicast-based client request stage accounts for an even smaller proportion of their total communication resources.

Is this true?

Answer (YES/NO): NO